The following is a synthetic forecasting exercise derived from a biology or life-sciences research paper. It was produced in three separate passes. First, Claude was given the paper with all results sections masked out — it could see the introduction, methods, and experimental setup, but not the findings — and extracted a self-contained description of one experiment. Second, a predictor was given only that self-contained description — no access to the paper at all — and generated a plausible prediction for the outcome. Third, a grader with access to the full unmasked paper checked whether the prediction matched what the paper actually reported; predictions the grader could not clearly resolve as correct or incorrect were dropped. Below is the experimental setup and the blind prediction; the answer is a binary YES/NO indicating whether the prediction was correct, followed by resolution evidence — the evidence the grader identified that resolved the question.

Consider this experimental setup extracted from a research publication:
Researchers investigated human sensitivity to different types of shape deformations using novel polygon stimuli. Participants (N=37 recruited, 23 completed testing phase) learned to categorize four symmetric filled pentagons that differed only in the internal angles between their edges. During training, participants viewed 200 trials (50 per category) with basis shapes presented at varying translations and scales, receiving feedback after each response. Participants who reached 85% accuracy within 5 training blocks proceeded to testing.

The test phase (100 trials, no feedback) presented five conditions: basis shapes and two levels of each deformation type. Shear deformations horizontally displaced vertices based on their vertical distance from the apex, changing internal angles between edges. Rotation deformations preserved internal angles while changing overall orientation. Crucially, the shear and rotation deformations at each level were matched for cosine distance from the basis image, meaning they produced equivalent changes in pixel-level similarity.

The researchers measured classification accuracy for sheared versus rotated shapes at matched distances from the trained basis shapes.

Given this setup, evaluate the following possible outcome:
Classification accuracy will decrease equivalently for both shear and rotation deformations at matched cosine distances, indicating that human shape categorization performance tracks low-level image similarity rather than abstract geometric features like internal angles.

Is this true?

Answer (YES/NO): NO